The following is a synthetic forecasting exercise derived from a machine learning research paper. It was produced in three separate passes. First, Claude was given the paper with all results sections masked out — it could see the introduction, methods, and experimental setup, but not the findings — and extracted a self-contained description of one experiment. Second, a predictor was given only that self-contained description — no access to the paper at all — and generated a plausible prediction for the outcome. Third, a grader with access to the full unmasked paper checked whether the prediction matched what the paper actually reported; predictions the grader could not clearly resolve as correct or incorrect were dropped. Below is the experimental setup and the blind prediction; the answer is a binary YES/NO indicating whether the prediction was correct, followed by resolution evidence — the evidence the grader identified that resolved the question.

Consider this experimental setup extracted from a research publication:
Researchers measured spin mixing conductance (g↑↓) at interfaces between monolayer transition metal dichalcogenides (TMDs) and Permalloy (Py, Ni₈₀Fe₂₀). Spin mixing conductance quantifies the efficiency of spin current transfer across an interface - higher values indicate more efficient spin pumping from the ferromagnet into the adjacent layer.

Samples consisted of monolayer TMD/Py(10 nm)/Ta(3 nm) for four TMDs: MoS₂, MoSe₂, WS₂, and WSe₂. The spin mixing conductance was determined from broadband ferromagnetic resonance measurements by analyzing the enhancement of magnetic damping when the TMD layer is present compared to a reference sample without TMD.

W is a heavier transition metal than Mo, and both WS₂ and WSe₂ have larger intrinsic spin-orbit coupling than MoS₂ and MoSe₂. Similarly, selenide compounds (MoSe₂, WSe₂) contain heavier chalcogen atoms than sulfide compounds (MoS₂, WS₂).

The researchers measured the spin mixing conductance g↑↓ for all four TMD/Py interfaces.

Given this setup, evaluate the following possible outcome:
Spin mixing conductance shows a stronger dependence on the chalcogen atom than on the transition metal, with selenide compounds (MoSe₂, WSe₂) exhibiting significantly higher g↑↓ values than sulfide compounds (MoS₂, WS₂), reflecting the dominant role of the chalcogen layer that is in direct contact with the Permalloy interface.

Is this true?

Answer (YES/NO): NO